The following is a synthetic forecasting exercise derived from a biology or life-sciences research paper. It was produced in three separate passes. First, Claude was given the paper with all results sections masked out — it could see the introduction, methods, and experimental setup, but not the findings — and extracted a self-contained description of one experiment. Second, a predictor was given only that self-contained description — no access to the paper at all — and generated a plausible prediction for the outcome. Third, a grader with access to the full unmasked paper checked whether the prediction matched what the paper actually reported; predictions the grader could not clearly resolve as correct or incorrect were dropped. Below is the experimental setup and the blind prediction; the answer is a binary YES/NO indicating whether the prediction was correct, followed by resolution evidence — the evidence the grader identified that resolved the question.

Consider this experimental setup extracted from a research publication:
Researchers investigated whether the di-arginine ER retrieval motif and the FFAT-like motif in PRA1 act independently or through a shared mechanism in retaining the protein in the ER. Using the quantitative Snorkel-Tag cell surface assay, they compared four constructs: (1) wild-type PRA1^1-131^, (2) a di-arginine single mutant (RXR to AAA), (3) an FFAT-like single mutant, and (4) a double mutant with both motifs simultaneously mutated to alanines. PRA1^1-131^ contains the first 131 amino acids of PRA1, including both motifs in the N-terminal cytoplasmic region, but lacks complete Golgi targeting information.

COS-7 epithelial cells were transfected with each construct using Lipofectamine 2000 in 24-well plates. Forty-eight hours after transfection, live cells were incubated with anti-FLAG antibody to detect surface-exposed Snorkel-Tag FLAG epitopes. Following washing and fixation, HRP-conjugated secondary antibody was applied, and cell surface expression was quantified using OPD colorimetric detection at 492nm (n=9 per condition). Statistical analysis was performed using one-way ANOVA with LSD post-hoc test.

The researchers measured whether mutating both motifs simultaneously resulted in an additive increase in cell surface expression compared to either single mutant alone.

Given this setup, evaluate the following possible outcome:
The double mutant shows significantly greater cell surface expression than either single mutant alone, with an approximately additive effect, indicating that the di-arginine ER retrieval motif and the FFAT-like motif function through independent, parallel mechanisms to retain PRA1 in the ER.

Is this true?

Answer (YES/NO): YES